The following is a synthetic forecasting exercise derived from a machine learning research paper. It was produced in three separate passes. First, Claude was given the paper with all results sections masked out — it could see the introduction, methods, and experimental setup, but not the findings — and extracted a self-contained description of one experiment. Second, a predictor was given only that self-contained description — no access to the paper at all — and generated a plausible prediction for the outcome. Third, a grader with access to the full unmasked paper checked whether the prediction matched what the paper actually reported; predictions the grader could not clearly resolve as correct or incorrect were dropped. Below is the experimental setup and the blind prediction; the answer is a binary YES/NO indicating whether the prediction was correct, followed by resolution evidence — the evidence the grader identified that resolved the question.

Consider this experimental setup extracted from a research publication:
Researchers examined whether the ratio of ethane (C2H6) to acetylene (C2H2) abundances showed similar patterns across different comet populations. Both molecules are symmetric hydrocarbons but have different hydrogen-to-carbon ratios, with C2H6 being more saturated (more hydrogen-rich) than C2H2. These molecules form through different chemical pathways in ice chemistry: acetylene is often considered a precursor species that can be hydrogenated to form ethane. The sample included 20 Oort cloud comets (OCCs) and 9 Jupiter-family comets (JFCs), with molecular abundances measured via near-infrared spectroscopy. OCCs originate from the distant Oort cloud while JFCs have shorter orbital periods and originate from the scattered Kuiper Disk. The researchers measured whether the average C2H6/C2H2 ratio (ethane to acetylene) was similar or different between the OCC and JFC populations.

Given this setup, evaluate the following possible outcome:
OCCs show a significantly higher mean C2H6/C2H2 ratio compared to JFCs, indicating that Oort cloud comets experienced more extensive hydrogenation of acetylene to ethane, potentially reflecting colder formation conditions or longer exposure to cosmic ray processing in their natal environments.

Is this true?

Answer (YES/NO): NO